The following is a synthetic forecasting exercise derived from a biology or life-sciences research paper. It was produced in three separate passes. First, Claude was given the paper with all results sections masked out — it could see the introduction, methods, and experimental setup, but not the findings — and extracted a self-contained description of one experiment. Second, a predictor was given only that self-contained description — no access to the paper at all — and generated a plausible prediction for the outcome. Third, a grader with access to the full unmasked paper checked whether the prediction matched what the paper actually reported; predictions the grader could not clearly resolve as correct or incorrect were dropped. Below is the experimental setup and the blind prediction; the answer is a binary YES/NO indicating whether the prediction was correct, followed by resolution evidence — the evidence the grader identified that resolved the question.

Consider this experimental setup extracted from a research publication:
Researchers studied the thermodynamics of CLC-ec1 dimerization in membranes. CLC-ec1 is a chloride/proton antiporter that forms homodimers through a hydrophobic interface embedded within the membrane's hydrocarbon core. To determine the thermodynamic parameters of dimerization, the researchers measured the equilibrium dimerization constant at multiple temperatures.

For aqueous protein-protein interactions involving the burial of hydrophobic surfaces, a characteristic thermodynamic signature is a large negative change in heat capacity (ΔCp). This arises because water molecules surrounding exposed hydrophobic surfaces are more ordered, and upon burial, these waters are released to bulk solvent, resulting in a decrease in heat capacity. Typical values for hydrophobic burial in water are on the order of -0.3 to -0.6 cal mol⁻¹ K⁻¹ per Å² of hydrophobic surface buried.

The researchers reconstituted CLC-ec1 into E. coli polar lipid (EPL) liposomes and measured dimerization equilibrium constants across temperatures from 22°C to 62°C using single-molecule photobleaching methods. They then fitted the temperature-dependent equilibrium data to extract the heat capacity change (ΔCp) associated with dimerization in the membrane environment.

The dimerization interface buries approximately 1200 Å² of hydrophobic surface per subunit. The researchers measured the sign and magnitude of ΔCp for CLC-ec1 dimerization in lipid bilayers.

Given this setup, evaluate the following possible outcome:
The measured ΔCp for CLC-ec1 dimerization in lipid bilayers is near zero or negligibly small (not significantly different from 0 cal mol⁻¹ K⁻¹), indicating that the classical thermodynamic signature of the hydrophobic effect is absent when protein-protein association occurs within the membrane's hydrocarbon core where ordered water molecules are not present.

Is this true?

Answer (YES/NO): NO